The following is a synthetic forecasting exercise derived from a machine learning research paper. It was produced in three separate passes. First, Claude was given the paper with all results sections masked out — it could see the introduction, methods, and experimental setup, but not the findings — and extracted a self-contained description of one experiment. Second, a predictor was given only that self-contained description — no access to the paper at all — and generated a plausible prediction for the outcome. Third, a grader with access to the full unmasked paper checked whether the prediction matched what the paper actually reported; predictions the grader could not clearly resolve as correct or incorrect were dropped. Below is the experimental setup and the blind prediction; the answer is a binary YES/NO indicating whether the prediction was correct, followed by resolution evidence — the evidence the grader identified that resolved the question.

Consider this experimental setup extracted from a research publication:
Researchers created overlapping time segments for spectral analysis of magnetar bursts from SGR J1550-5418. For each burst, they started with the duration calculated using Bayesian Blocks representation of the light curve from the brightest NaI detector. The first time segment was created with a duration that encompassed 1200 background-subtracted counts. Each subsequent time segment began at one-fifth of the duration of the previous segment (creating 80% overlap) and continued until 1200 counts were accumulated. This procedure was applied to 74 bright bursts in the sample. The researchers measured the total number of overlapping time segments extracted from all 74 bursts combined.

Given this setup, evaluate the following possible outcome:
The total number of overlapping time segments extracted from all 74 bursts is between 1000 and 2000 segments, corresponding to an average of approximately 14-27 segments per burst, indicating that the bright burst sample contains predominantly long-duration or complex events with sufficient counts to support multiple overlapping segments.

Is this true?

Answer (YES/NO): NO